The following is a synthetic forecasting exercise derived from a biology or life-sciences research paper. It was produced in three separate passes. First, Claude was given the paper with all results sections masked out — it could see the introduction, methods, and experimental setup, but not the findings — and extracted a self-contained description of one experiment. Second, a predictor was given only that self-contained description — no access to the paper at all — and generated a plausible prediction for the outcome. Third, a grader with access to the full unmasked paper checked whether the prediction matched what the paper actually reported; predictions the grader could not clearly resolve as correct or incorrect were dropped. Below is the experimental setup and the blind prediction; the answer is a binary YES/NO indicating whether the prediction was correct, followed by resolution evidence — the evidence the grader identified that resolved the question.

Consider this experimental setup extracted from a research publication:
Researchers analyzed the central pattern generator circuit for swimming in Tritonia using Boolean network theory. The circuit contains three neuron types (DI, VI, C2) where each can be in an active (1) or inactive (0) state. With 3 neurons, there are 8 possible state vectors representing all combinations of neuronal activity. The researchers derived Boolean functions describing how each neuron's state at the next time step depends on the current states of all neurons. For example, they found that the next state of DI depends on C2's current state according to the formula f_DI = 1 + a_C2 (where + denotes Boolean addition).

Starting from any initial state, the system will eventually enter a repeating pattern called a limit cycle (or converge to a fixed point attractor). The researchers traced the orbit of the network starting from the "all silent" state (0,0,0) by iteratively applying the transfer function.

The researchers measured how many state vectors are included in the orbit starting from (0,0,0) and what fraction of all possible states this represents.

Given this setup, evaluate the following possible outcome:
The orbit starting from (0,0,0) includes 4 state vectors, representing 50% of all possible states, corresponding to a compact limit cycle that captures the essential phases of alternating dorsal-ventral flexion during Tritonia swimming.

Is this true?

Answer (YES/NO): NO